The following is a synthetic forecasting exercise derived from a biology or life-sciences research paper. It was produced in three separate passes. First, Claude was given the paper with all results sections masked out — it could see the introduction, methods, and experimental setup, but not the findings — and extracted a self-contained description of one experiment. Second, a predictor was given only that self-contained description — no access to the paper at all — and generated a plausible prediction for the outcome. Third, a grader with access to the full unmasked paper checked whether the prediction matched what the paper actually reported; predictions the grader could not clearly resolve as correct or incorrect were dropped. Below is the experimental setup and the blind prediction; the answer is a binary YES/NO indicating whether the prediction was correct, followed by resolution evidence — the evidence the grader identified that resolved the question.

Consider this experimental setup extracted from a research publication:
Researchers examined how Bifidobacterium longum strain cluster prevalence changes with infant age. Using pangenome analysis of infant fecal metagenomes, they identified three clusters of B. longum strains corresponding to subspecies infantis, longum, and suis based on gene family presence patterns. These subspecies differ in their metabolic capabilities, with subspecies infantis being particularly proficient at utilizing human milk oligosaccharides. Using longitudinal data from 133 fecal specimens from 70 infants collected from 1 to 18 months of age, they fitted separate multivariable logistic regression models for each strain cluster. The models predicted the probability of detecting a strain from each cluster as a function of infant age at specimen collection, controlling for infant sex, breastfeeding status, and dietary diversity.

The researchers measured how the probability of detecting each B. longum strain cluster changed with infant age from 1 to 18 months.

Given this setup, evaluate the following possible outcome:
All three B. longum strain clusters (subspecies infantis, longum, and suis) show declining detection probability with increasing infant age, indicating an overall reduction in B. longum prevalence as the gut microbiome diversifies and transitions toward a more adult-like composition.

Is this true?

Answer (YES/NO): NO